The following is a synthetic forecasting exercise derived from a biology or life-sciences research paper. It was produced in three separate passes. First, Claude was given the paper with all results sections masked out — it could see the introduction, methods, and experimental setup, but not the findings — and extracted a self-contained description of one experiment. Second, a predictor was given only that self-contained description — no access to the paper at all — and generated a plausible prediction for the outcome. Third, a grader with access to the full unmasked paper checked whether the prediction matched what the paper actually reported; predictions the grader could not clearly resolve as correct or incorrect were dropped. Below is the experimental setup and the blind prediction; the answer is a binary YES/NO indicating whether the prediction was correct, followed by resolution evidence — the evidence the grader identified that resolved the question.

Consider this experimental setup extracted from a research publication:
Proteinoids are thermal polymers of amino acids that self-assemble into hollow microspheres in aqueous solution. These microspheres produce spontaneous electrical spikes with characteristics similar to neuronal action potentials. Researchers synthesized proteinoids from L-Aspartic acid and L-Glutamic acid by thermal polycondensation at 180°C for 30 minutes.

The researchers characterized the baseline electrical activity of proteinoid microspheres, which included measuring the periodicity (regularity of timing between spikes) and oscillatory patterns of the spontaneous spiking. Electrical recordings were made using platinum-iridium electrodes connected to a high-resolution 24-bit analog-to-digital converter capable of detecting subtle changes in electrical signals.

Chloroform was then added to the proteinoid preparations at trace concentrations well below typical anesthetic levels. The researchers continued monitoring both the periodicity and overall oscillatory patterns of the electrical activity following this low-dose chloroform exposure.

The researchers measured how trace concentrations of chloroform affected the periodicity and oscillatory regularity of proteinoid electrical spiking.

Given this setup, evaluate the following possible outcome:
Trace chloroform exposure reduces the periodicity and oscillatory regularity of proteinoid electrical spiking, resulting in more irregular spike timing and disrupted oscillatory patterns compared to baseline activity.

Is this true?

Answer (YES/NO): NO